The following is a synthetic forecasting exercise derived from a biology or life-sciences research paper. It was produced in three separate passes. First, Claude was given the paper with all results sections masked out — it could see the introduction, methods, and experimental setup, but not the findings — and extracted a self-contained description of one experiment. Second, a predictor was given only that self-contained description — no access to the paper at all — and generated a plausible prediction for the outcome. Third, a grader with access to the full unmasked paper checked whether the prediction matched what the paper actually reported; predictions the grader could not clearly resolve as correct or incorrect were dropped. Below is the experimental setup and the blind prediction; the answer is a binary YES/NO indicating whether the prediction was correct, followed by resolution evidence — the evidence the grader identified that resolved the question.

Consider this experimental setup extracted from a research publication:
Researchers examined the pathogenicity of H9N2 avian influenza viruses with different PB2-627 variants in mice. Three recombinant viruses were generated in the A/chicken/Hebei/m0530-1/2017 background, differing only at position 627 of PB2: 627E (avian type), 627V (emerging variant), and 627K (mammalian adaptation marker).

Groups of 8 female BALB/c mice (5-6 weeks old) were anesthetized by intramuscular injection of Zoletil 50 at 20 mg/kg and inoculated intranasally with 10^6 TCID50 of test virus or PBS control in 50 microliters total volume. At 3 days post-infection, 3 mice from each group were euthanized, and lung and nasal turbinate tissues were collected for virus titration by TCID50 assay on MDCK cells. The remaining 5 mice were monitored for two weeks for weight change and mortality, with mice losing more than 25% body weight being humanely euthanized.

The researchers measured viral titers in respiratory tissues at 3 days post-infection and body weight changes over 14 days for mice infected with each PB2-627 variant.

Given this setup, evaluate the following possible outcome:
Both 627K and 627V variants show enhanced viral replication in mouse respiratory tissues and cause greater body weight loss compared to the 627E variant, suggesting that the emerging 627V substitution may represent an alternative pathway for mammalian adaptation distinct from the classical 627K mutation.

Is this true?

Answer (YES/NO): NO